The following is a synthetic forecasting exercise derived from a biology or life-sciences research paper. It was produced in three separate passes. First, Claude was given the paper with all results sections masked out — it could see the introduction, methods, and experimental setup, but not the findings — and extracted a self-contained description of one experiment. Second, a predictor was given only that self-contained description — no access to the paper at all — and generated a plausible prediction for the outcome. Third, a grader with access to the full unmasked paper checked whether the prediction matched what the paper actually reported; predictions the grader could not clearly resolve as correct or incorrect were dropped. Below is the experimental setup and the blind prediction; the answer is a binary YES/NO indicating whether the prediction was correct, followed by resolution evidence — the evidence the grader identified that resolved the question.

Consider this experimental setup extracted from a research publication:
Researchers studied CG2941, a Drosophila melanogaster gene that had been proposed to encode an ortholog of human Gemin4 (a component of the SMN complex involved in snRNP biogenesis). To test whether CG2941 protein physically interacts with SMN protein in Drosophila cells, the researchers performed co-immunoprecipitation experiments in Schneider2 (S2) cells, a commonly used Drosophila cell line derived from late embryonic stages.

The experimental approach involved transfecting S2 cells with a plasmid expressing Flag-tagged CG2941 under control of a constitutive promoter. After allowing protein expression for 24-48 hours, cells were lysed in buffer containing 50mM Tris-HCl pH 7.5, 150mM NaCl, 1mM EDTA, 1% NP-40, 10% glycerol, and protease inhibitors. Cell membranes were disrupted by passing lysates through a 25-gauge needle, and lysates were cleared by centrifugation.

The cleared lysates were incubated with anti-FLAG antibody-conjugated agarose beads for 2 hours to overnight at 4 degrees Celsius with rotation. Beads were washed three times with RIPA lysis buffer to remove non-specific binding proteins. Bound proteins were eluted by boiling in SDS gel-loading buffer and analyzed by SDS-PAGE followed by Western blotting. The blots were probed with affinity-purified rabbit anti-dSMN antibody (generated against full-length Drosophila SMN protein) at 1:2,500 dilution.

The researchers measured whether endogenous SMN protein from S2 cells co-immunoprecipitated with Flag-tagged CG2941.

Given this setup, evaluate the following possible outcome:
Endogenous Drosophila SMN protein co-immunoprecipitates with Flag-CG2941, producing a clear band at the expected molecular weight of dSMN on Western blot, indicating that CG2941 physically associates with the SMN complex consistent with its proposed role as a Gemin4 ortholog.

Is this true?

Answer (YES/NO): YES